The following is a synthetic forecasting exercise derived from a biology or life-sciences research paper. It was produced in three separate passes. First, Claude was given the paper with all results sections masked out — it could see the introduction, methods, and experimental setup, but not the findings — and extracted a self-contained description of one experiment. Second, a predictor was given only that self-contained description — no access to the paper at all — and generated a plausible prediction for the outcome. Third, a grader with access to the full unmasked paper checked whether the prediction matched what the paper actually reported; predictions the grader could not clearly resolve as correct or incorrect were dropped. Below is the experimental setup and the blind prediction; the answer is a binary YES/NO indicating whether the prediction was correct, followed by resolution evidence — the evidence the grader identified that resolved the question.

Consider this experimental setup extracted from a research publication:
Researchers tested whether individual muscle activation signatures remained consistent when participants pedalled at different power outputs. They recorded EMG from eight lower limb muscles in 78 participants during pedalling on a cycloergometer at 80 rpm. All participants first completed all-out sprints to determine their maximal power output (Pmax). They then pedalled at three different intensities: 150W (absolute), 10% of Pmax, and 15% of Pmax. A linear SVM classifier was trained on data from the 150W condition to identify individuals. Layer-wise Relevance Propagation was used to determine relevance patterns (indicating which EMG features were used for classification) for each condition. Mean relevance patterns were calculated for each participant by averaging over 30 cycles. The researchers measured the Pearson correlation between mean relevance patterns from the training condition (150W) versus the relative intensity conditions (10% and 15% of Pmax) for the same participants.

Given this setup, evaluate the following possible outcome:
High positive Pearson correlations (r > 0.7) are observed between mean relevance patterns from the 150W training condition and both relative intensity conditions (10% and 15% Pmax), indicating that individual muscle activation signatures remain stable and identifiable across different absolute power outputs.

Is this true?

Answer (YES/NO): YES